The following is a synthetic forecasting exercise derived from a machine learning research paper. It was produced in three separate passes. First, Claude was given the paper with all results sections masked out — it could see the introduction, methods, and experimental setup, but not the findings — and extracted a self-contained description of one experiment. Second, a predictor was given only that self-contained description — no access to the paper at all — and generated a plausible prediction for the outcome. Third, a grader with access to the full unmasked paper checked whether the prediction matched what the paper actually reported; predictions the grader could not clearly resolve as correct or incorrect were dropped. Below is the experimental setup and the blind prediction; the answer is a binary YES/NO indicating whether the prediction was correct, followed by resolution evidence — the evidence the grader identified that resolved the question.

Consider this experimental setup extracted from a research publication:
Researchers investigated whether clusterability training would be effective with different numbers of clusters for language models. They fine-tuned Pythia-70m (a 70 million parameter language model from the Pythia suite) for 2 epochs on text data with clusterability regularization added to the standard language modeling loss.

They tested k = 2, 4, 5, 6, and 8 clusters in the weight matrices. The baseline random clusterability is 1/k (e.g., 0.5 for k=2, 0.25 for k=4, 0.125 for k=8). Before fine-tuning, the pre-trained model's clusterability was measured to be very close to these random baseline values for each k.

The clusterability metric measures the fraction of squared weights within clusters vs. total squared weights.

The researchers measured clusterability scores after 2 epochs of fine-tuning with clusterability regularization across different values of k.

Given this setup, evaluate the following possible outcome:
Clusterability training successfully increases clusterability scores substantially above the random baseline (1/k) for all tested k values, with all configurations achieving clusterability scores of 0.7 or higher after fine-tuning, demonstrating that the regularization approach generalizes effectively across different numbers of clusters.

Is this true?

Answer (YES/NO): YES